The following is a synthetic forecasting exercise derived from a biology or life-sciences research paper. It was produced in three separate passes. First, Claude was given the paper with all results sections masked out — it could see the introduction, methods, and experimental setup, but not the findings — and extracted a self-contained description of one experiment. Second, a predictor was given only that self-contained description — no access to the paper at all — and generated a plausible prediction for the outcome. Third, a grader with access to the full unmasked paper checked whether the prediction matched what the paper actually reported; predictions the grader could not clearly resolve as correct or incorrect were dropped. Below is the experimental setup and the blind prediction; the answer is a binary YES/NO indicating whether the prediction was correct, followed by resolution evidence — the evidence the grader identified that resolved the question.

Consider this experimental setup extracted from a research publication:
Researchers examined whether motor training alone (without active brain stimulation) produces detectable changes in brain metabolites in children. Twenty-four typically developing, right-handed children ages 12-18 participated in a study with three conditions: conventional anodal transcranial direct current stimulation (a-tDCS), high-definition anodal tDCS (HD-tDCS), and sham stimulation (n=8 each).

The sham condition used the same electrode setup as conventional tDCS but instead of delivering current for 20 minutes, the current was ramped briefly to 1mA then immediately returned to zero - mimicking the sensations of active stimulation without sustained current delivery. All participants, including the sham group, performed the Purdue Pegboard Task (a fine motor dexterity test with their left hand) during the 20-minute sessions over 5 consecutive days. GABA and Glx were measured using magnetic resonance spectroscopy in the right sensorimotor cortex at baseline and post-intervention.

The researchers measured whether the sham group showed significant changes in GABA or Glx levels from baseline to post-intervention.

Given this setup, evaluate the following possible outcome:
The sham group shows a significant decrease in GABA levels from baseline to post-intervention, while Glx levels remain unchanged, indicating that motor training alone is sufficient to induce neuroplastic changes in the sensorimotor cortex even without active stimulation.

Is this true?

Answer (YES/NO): NO